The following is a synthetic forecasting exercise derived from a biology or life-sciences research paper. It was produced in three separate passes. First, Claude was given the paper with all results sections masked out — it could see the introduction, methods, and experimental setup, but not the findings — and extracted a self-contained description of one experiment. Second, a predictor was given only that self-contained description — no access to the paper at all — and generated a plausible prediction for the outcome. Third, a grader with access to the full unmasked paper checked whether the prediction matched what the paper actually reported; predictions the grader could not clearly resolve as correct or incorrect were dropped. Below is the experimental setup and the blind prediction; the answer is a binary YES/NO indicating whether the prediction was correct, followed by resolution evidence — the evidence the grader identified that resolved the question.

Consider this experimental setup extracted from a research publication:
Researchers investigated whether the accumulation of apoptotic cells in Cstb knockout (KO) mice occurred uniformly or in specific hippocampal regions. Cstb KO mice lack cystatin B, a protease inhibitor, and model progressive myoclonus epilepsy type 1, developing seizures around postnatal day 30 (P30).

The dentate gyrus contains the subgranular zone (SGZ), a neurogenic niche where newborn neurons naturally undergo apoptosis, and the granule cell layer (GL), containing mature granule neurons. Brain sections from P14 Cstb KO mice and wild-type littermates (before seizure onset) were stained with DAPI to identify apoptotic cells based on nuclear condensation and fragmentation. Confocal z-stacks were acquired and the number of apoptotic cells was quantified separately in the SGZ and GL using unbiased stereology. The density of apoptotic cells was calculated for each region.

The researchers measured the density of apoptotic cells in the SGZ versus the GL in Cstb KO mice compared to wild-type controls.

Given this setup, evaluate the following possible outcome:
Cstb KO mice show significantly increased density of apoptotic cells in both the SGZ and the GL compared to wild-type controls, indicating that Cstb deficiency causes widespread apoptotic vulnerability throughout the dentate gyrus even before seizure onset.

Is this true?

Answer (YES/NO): NO